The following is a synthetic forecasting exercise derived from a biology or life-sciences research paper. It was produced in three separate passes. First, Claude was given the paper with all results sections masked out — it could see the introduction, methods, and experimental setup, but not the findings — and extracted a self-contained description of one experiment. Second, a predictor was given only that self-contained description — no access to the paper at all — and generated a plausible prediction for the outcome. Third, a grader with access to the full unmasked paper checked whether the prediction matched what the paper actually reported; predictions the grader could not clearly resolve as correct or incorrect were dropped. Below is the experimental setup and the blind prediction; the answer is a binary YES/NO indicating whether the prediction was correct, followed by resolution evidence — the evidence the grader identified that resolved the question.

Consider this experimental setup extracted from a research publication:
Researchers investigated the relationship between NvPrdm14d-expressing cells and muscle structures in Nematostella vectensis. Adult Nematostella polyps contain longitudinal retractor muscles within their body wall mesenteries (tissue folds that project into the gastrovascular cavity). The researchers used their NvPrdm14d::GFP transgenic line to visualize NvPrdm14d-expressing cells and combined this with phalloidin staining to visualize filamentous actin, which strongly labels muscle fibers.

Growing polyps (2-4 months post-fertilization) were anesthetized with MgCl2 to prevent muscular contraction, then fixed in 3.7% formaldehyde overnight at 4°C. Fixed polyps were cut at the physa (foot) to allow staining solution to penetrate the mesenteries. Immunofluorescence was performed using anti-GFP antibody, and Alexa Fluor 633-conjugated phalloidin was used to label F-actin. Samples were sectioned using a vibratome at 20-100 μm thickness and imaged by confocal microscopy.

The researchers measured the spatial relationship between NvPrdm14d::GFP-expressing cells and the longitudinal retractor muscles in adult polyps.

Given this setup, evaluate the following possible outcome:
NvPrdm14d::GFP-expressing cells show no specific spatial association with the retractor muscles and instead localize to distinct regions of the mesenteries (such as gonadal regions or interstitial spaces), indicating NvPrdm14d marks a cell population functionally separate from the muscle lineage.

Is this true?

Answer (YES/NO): NO